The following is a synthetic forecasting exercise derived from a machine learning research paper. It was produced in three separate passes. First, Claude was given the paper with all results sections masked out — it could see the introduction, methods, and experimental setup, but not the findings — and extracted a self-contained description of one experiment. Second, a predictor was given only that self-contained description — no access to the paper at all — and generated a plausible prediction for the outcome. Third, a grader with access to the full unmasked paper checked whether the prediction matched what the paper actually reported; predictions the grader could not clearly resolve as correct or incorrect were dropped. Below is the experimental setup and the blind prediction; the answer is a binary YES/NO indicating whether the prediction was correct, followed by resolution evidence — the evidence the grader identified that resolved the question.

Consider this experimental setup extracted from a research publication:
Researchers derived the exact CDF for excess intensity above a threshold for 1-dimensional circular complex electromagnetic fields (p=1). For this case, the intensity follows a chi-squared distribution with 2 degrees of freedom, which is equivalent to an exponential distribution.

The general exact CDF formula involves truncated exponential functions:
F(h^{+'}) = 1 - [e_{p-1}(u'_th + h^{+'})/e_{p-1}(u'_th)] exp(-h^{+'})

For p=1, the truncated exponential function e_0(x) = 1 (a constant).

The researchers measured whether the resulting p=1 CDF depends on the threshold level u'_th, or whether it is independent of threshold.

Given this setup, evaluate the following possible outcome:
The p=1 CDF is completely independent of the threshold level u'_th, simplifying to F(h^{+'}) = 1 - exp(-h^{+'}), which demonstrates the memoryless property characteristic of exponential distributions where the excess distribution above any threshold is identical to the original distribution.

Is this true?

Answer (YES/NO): YES